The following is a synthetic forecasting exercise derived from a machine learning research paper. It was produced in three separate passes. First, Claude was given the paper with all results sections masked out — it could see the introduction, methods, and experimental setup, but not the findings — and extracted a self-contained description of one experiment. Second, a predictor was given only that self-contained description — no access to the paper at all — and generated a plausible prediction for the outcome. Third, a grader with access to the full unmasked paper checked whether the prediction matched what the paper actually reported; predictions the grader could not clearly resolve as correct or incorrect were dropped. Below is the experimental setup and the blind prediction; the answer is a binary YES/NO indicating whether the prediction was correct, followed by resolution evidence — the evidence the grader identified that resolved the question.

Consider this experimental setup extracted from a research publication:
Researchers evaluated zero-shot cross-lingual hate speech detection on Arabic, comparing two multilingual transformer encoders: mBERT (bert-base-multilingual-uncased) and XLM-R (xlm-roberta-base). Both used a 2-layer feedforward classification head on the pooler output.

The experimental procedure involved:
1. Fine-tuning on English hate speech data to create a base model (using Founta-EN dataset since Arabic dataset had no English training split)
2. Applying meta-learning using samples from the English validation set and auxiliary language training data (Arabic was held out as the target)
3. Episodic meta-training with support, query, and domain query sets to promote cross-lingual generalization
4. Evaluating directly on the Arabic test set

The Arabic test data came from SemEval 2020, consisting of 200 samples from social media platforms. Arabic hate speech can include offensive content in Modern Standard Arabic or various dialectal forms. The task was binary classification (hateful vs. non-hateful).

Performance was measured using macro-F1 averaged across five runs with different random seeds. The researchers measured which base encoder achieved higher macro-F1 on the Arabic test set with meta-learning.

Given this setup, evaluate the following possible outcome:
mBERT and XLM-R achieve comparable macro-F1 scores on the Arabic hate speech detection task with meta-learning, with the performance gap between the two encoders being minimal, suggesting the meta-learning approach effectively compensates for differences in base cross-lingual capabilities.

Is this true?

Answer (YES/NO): NO